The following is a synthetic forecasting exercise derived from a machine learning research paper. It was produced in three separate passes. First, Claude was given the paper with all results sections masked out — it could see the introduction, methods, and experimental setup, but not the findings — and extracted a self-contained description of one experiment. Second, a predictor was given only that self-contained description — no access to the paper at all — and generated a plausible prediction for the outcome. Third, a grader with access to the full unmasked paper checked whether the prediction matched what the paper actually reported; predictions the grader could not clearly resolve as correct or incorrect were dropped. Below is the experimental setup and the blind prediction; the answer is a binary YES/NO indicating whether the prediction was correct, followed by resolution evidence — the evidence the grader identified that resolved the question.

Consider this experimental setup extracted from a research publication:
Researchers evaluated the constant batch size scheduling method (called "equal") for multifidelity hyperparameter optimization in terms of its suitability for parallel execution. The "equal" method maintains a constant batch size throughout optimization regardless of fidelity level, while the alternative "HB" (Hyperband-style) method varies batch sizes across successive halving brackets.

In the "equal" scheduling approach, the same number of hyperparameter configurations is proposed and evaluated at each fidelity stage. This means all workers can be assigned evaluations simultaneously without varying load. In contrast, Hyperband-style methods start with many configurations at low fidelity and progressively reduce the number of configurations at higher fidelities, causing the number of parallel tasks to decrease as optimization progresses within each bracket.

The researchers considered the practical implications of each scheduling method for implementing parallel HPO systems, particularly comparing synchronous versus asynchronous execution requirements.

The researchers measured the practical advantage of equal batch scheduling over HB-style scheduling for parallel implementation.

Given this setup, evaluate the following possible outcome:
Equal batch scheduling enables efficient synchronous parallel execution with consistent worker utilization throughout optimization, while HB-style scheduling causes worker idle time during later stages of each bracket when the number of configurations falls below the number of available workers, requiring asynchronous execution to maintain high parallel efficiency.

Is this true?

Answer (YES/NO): YES